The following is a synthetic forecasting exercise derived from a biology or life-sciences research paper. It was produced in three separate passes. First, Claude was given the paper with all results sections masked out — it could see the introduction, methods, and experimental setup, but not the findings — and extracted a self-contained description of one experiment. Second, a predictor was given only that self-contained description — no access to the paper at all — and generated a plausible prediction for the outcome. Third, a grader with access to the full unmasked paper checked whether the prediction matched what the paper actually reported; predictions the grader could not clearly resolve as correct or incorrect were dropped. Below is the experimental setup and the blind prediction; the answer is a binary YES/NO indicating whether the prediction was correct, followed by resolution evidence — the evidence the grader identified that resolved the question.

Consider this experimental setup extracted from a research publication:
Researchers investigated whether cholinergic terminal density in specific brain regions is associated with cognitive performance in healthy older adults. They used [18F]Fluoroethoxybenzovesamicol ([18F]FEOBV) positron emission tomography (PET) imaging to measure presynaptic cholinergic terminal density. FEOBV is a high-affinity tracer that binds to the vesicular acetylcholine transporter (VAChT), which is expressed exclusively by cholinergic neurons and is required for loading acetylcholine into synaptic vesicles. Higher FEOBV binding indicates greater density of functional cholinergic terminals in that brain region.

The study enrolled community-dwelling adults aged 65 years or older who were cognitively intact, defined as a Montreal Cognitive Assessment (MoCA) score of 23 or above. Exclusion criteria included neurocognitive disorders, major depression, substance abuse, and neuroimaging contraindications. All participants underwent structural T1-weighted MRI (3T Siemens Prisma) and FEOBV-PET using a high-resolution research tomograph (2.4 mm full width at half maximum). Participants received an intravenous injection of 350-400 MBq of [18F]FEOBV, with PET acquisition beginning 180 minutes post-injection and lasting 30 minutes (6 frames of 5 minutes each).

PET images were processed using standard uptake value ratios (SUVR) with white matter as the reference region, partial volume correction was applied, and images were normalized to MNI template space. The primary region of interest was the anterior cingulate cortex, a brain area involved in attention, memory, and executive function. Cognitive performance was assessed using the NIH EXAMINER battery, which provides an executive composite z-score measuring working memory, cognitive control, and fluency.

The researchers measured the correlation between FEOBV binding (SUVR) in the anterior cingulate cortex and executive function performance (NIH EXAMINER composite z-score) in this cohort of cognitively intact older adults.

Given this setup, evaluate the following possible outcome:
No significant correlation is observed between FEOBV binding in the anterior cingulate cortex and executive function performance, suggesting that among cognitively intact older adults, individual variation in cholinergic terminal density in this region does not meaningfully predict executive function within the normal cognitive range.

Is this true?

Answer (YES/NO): NO